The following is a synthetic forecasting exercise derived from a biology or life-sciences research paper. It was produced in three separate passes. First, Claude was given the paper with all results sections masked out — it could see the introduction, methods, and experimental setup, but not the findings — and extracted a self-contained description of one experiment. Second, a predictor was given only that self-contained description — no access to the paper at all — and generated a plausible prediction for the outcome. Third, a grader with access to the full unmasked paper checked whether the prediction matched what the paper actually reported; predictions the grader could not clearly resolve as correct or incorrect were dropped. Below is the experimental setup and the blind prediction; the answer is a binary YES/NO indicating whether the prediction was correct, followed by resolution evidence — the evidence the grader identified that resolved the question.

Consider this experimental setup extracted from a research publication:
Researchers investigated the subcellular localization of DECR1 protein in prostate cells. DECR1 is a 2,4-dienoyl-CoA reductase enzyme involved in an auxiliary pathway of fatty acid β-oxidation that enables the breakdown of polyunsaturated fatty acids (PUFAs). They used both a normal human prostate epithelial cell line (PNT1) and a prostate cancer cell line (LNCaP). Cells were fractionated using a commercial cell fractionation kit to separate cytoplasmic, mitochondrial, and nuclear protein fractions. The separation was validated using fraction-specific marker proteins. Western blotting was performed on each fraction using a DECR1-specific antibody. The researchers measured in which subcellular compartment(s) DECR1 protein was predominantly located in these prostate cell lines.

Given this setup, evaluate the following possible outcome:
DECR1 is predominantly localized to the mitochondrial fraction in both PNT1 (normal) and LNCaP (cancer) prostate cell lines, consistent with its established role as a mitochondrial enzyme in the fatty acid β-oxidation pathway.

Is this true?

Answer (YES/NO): YES